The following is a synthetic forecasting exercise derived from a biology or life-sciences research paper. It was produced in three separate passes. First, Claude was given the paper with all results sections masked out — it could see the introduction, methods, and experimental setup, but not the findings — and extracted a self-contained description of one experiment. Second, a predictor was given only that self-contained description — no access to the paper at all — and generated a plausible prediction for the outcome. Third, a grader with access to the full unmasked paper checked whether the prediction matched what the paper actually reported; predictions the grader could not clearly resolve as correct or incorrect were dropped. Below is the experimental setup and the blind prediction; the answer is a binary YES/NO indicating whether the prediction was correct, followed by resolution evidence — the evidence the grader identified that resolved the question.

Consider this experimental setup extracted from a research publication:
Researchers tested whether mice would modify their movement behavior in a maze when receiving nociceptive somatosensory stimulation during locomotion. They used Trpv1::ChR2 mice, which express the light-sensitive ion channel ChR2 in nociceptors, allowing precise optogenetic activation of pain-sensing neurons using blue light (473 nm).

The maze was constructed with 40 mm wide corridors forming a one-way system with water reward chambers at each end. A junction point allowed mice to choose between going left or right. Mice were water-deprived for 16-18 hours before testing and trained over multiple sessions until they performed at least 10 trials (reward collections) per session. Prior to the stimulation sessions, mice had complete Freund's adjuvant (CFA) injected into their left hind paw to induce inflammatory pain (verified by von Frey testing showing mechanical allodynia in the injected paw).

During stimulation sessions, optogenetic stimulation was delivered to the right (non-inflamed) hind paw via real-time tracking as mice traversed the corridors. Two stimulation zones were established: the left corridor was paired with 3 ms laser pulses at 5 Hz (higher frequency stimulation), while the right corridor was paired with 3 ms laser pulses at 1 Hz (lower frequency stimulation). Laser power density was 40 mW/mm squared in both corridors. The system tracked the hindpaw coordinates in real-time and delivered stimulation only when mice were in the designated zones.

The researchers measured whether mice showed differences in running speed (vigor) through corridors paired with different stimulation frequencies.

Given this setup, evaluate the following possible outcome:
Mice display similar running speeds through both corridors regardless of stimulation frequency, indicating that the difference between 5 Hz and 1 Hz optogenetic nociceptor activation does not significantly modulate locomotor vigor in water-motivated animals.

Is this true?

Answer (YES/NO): NO